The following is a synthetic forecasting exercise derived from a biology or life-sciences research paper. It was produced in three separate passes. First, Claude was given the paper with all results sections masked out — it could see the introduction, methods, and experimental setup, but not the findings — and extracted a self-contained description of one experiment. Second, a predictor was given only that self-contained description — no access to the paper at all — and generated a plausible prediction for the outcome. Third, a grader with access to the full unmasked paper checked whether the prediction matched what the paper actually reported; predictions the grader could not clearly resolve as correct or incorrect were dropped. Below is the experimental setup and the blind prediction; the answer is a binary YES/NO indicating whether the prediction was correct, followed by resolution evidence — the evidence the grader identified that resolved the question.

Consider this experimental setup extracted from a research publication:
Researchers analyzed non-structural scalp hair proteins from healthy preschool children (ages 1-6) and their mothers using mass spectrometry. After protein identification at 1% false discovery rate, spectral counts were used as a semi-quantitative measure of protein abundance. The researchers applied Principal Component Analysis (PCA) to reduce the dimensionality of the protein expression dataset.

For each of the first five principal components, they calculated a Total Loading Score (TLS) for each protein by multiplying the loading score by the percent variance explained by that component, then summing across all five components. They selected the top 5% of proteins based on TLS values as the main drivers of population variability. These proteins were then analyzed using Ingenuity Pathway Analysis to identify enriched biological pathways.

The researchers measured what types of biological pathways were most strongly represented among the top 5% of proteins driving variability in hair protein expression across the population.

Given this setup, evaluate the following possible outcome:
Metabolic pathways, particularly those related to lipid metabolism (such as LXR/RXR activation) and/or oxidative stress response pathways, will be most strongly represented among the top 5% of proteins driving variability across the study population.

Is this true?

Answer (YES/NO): NO